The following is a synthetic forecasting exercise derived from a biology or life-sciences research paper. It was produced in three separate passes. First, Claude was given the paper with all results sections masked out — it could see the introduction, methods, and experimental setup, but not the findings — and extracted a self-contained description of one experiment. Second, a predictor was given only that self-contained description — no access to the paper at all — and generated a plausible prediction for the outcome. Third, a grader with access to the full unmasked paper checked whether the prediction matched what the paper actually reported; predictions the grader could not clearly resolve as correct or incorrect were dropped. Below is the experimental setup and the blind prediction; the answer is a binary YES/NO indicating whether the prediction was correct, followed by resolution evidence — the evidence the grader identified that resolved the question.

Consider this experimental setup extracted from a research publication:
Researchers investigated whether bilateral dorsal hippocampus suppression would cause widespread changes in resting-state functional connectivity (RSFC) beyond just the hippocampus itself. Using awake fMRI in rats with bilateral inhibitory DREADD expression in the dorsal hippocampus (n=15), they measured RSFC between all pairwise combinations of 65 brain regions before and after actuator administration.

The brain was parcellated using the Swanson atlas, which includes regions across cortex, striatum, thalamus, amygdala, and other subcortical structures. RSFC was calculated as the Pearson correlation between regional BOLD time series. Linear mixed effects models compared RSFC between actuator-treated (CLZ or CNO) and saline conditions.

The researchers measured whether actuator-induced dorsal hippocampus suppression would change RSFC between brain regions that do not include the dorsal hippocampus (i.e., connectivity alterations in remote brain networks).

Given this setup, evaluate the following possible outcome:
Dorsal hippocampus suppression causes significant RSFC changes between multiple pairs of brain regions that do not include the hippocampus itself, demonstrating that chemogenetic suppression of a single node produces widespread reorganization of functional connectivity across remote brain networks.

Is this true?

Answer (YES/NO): YES